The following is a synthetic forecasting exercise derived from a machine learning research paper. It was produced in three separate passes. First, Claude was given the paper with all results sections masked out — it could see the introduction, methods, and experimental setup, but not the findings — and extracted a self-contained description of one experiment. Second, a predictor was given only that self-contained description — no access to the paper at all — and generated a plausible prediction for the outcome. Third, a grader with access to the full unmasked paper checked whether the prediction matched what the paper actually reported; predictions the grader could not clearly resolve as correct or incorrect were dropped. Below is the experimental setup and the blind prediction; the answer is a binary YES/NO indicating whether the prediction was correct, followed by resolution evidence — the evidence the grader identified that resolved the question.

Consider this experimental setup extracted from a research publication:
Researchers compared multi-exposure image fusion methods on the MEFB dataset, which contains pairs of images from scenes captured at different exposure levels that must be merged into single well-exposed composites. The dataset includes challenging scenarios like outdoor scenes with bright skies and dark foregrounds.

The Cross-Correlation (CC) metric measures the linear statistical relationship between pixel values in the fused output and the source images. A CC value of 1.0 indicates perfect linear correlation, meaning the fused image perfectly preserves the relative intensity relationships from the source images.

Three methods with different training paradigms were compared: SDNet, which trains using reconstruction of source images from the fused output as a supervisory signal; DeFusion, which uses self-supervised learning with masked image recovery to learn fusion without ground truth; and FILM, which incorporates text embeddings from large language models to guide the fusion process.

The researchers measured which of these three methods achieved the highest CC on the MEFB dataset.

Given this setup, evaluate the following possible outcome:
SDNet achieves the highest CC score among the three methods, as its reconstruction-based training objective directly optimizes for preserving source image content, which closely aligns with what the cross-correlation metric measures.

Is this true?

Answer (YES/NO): YES